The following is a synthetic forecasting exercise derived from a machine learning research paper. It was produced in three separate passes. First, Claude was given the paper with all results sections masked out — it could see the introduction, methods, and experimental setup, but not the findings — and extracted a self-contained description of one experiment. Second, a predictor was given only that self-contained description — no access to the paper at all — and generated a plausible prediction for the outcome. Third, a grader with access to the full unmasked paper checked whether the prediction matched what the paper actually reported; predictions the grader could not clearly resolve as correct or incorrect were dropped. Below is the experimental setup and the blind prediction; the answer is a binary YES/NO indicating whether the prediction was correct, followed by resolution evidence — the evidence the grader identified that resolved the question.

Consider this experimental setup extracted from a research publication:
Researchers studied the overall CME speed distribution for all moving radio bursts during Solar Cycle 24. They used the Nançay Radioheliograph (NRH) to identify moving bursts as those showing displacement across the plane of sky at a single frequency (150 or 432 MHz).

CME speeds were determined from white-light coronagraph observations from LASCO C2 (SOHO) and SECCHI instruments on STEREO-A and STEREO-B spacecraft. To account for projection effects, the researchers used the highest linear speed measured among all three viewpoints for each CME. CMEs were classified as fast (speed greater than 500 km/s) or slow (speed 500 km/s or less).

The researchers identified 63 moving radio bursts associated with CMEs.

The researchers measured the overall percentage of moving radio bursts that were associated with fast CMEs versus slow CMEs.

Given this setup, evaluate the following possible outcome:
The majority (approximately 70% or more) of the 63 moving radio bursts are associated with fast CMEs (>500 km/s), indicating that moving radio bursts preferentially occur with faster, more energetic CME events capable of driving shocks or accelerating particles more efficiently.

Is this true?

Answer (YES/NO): NO